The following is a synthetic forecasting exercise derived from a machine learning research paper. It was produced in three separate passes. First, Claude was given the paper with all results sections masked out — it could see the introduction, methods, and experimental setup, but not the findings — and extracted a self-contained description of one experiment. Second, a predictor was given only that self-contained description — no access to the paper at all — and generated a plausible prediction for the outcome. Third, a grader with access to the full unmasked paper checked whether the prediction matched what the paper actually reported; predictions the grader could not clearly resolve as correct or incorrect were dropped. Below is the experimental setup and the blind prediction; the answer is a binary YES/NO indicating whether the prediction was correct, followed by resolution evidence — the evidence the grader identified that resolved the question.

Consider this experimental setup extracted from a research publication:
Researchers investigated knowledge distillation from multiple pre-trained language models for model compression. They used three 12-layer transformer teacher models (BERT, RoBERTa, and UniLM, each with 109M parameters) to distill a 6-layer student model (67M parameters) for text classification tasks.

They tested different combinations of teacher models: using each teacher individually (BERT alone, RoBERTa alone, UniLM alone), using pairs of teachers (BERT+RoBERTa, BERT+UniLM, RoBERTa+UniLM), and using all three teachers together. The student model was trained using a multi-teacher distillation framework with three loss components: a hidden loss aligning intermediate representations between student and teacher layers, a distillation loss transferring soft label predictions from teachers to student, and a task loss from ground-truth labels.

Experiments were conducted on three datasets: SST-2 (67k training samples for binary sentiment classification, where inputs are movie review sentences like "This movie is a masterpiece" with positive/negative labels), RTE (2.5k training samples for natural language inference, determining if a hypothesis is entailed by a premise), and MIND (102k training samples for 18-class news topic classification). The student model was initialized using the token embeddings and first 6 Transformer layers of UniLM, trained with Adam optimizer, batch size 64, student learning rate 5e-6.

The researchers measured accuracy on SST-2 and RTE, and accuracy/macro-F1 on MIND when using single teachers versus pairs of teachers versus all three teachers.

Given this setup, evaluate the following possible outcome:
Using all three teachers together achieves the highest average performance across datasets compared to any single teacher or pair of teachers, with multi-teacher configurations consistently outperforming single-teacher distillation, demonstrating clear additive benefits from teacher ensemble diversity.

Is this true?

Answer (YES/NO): YES